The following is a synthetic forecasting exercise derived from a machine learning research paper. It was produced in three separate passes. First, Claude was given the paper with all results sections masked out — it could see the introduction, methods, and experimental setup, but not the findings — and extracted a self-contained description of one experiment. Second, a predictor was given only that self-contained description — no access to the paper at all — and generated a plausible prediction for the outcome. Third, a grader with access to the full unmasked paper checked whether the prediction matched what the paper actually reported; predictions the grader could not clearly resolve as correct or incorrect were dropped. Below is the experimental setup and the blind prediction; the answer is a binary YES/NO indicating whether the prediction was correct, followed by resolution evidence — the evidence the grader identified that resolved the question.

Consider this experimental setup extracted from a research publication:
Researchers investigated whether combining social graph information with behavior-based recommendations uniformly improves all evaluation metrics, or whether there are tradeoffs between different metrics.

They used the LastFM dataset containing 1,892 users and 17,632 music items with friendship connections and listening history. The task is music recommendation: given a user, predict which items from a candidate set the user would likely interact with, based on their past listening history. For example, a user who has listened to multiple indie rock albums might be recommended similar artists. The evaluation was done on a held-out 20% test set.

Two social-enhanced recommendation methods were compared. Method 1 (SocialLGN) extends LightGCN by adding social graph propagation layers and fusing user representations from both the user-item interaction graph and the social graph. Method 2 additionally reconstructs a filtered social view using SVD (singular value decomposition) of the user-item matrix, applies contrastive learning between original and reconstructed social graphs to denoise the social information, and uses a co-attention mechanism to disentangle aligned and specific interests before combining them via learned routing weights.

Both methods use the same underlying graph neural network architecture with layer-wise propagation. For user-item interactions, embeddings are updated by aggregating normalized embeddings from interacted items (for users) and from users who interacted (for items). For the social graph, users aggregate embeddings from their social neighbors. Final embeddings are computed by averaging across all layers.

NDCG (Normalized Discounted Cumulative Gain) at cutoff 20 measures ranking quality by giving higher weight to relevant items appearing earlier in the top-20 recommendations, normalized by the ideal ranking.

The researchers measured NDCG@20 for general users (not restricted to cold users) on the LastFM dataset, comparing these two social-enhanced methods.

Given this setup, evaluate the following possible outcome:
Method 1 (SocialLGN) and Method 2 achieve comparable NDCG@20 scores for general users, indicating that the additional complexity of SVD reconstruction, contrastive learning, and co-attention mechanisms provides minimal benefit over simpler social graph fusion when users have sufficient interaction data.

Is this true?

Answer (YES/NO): NO